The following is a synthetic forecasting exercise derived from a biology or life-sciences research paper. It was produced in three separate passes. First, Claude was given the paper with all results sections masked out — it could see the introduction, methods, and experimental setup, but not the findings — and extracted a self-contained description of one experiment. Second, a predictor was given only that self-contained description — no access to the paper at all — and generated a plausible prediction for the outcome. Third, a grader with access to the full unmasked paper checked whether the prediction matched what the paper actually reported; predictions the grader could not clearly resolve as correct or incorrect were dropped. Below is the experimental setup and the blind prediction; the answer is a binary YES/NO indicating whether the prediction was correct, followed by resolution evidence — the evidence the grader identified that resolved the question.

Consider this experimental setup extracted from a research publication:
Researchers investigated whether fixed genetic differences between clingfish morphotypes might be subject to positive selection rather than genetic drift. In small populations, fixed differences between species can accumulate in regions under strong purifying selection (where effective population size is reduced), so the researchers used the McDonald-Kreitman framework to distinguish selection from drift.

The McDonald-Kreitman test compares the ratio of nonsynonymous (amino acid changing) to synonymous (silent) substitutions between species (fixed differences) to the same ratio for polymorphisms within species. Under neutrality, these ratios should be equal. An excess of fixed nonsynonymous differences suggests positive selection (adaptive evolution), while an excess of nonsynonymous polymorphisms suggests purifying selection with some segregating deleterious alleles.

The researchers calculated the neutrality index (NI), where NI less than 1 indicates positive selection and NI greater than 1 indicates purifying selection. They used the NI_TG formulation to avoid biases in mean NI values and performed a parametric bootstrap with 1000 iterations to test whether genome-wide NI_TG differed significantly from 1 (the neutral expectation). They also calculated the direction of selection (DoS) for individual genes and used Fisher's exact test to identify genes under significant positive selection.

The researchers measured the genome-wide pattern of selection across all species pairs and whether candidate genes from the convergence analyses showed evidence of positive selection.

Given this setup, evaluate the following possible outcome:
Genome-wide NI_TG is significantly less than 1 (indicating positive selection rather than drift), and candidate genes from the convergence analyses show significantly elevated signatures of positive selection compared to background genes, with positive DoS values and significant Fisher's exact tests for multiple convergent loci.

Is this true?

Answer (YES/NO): NO